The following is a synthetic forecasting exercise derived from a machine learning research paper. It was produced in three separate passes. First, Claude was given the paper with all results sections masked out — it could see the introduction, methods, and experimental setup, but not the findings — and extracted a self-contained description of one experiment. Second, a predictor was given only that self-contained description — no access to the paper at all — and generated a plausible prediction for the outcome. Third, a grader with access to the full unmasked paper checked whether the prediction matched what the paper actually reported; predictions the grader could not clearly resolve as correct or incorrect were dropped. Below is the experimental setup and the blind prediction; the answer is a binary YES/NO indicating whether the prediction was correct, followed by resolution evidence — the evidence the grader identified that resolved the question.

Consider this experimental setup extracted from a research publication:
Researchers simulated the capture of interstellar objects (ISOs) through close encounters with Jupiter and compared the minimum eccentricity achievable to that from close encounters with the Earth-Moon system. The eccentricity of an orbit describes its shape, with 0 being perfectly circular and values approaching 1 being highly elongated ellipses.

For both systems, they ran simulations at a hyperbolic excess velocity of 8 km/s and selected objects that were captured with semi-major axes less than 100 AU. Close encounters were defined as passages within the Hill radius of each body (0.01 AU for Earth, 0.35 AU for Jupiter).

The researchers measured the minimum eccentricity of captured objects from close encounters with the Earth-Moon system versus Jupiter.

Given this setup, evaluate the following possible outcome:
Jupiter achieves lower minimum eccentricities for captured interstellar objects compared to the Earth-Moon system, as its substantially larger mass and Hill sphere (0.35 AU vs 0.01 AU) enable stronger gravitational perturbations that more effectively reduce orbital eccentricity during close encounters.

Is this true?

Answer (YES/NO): YES